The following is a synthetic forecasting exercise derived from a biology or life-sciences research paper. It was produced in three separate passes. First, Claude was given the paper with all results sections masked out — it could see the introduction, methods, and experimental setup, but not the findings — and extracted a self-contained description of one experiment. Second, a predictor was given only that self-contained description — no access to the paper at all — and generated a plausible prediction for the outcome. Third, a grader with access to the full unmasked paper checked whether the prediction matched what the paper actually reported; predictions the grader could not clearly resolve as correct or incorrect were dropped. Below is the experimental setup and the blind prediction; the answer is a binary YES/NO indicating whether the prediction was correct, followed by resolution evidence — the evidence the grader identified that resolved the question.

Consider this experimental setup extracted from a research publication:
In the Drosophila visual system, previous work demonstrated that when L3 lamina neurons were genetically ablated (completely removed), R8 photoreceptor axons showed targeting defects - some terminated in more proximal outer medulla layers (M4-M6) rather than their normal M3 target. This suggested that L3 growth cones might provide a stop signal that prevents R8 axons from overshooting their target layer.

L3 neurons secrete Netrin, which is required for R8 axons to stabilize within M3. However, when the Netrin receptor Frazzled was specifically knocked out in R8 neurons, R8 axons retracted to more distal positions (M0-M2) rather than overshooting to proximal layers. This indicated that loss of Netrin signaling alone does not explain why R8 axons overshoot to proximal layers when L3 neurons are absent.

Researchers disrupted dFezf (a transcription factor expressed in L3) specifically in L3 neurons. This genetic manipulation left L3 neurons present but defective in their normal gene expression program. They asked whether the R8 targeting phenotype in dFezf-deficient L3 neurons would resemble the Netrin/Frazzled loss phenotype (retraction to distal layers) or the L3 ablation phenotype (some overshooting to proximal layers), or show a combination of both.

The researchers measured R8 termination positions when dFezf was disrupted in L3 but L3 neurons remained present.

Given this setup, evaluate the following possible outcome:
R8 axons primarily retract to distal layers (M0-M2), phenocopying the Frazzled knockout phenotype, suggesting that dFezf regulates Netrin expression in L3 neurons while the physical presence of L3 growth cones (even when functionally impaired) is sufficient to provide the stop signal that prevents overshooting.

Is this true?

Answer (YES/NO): NO